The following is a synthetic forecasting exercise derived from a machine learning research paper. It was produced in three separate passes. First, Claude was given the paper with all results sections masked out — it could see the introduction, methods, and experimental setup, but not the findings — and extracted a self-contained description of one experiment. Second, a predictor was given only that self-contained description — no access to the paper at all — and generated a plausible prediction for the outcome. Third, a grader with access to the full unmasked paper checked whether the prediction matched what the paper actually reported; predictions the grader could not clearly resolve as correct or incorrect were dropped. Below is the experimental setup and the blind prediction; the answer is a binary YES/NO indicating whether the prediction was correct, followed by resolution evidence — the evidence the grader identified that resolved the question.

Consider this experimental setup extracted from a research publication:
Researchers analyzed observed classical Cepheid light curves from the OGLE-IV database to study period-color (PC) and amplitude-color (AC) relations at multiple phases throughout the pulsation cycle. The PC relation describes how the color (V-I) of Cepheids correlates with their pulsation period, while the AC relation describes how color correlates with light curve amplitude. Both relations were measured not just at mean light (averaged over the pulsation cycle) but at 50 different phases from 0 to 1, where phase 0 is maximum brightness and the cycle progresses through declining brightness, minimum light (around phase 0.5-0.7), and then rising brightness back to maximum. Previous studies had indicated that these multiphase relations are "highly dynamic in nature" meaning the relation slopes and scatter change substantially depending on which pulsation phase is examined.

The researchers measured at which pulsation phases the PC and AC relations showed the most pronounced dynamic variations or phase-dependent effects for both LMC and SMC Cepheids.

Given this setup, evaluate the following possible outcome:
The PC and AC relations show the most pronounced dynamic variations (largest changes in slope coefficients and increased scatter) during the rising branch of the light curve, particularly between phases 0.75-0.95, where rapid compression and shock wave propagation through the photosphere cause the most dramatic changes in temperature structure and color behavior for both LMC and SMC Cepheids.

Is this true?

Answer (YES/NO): NO